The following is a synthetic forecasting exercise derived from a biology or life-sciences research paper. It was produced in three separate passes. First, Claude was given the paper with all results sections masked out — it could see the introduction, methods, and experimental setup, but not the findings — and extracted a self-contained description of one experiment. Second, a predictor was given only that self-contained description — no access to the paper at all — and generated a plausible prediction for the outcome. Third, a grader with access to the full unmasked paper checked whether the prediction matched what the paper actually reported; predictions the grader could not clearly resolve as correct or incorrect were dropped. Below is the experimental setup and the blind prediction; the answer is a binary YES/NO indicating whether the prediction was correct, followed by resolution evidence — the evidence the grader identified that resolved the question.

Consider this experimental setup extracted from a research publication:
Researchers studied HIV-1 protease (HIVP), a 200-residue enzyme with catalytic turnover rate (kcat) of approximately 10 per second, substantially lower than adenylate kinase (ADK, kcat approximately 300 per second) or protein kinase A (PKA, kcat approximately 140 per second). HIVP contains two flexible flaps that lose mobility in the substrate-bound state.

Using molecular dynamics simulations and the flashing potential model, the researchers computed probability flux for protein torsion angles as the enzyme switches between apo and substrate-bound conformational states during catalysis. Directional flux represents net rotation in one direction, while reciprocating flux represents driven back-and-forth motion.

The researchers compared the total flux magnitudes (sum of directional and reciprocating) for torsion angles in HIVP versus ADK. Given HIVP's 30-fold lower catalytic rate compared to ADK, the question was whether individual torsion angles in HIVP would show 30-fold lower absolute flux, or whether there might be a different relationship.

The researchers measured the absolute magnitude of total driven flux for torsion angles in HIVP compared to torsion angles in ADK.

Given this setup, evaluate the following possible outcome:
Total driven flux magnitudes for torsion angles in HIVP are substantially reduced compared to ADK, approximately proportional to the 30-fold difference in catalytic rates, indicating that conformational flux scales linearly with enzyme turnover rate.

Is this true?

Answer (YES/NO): NO